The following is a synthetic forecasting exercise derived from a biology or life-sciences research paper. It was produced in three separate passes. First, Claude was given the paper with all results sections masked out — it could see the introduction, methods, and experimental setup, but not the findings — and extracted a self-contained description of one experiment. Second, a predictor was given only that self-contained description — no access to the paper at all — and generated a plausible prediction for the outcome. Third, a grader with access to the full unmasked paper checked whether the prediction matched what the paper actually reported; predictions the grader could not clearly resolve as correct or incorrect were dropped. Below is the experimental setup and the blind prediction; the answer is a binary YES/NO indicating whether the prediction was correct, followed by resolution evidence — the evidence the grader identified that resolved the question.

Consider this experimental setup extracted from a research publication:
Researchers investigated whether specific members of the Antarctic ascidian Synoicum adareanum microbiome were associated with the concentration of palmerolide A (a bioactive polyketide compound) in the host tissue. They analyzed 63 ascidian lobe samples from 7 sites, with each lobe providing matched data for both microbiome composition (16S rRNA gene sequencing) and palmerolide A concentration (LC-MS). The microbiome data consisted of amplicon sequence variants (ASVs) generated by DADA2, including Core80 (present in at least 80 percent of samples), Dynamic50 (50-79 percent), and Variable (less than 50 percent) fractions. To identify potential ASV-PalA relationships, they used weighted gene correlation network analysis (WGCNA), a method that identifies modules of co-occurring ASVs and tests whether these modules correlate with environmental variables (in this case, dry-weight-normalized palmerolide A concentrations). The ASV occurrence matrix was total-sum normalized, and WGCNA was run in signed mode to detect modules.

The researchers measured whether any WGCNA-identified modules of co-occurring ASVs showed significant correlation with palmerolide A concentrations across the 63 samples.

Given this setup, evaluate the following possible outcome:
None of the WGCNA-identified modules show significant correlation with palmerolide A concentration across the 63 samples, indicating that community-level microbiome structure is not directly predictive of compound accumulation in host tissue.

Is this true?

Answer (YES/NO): YES